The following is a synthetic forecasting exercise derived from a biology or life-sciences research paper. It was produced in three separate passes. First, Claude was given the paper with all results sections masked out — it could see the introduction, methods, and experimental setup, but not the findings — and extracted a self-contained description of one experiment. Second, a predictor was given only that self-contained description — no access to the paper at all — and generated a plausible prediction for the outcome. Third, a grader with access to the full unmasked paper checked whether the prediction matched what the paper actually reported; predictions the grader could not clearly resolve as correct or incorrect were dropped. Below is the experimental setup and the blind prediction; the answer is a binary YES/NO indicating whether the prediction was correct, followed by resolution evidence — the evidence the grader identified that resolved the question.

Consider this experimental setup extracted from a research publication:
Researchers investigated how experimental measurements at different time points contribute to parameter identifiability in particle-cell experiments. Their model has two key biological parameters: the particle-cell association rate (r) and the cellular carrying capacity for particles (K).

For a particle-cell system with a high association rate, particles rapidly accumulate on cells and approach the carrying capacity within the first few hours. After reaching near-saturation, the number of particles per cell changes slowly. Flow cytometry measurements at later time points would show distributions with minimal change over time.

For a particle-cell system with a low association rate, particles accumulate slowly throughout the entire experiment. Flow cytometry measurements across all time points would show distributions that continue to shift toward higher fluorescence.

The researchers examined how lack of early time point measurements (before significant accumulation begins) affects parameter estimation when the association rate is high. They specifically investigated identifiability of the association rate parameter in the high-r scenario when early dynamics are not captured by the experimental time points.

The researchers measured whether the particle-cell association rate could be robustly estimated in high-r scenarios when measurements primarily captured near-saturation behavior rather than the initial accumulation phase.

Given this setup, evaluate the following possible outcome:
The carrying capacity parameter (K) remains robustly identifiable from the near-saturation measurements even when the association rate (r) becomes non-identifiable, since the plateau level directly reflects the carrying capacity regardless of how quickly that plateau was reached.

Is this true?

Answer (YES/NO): YES